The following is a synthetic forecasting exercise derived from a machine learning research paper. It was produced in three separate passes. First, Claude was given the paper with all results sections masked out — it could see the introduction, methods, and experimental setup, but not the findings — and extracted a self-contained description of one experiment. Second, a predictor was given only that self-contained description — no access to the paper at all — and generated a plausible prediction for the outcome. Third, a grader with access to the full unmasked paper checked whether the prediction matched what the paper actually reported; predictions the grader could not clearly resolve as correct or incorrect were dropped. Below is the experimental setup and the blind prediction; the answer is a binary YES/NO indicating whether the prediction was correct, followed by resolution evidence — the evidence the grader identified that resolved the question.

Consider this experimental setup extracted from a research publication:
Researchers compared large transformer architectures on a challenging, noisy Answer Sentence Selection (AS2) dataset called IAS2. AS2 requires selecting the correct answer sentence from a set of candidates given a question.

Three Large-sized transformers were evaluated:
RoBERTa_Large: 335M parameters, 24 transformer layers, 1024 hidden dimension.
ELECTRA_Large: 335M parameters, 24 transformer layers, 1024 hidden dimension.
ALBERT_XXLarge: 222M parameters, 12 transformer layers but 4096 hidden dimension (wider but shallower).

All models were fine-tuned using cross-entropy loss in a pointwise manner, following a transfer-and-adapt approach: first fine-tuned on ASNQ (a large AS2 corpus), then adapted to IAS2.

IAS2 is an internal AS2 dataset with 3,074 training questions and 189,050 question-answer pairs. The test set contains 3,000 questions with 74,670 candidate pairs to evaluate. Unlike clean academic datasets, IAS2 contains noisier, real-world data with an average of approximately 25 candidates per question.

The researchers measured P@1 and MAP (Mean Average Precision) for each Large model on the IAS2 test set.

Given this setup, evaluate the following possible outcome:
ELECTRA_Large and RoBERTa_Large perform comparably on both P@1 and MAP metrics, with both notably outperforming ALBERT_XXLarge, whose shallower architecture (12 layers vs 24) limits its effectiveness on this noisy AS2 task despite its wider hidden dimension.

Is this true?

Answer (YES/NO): NO